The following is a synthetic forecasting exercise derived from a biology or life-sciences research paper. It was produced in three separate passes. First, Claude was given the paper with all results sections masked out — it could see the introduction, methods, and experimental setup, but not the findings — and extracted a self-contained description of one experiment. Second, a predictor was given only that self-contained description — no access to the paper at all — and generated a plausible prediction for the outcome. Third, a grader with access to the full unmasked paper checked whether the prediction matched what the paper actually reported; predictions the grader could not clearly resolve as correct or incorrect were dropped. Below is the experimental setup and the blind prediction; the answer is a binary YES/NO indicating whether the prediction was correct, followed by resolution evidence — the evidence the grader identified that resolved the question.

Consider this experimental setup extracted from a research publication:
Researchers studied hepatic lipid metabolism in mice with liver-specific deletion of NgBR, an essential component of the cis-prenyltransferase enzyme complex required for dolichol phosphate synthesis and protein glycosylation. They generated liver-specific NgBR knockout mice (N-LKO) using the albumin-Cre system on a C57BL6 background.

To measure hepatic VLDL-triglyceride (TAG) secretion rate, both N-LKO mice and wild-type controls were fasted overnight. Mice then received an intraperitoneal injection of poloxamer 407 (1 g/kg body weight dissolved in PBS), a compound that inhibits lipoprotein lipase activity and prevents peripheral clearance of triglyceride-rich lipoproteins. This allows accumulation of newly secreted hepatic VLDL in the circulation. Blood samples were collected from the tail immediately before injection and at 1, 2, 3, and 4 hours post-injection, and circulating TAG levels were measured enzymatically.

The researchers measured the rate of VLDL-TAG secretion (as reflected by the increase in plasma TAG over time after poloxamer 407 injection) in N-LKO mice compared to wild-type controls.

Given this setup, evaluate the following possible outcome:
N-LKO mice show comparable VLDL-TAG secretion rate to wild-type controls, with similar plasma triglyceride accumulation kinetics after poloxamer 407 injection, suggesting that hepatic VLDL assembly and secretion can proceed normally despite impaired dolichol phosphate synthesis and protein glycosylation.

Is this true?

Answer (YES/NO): NO